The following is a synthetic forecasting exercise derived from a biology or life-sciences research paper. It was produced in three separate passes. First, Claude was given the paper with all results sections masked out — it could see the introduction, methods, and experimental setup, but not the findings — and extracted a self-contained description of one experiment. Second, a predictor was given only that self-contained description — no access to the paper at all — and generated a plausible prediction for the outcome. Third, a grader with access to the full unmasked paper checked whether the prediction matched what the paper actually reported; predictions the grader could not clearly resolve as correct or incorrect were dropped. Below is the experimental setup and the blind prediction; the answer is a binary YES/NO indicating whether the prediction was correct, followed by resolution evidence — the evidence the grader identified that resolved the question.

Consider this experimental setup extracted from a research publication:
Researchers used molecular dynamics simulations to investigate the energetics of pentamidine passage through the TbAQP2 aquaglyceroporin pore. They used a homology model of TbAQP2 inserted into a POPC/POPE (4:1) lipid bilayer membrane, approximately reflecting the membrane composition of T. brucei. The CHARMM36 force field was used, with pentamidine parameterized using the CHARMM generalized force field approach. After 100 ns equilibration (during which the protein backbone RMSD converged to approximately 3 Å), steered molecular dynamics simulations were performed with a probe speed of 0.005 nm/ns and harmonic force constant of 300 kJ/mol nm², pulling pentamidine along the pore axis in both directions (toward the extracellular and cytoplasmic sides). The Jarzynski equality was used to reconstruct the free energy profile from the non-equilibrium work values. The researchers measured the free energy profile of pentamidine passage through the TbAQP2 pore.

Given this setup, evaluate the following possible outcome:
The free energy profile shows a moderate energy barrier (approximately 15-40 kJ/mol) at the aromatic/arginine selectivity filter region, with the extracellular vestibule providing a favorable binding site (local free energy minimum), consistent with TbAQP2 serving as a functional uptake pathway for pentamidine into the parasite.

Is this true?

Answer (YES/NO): NO